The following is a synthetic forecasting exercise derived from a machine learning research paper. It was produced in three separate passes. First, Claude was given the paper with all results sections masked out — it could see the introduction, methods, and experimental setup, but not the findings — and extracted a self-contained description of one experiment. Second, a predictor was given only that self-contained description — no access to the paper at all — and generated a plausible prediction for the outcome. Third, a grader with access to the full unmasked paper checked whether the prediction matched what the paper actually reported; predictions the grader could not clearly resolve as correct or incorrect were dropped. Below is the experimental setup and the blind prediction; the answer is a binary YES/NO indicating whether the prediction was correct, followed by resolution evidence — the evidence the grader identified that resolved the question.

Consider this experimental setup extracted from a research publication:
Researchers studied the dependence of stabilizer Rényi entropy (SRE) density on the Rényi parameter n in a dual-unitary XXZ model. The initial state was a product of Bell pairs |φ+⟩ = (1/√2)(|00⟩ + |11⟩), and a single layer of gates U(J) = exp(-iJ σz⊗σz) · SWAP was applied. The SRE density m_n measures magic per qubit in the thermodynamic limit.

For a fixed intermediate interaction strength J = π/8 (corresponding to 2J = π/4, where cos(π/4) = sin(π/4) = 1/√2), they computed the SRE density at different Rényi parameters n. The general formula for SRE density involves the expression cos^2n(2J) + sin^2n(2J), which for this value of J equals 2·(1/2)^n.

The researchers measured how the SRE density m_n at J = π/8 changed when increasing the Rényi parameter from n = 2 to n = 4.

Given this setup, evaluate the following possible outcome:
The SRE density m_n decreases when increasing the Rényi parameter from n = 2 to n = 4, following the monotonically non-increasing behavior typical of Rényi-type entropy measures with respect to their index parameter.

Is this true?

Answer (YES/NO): YES